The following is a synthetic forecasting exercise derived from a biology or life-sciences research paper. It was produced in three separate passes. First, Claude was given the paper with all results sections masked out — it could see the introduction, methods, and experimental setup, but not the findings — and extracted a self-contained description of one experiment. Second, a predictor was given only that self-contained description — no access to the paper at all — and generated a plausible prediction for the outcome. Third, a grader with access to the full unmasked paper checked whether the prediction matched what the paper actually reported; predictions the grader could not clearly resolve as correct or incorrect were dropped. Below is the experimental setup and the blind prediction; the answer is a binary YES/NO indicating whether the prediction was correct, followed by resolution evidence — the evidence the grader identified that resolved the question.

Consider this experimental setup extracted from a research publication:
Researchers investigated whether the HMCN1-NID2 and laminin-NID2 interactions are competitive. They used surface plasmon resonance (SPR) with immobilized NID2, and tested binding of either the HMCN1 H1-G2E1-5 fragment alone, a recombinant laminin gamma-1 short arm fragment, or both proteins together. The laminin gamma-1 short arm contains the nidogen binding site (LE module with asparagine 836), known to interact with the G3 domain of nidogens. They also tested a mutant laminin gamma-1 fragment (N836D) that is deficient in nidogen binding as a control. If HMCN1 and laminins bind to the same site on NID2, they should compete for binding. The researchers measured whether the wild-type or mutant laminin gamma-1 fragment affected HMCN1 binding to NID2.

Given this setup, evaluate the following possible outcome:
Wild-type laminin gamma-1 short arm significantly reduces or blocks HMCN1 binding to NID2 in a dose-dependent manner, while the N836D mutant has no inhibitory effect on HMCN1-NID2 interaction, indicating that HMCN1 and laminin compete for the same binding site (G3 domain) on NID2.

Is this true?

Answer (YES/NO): YES